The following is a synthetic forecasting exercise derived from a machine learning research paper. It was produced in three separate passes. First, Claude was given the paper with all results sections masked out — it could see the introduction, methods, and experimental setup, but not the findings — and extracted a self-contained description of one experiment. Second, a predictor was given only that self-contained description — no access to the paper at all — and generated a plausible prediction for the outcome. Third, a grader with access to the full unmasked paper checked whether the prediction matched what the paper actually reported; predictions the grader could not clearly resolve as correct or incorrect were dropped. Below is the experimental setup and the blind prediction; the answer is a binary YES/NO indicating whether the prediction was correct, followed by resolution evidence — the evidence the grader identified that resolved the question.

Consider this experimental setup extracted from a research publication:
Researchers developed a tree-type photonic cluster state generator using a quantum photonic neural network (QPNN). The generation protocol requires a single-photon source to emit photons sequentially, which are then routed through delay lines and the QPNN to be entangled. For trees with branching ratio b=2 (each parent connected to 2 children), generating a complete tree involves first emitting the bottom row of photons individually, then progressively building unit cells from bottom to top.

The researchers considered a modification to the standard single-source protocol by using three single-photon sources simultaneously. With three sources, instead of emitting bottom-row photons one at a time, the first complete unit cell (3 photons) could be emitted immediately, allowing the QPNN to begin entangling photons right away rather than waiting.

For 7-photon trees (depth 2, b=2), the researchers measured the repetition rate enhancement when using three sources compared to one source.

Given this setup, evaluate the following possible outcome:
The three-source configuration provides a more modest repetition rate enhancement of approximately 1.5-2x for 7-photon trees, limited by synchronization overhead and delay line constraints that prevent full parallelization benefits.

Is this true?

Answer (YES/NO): NO